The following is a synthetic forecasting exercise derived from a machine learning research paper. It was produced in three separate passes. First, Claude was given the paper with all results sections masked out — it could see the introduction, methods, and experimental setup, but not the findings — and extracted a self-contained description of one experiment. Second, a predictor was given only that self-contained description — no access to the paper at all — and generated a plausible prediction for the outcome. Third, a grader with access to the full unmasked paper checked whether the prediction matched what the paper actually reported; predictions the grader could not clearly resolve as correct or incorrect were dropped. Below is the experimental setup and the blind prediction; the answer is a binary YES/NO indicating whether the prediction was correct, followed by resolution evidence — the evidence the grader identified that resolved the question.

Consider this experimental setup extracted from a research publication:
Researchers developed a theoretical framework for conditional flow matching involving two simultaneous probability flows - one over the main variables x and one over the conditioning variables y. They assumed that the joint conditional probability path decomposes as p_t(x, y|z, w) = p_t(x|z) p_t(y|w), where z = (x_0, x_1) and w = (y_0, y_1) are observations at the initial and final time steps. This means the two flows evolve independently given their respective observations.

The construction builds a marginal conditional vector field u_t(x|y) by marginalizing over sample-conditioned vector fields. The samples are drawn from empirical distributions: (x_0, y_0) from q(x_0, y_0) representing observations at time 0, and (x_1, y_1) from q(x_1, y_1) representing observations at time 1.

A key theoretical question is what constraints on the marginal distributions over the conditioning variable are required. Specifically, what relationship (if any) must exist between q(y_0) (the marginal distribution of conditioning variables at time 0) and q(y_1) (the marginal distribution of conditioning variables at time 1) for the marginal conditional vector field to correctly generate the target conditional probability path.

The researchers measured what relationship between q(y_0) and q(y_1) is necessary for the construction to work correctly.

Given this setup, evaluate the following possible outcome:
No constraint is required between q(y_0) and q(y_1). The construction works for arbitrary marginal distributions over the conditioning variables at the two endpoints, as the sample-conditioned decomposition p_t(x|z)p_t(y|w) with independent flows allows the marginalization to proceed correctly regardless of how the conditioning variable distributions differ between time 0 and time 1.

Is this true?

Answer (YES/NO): NO